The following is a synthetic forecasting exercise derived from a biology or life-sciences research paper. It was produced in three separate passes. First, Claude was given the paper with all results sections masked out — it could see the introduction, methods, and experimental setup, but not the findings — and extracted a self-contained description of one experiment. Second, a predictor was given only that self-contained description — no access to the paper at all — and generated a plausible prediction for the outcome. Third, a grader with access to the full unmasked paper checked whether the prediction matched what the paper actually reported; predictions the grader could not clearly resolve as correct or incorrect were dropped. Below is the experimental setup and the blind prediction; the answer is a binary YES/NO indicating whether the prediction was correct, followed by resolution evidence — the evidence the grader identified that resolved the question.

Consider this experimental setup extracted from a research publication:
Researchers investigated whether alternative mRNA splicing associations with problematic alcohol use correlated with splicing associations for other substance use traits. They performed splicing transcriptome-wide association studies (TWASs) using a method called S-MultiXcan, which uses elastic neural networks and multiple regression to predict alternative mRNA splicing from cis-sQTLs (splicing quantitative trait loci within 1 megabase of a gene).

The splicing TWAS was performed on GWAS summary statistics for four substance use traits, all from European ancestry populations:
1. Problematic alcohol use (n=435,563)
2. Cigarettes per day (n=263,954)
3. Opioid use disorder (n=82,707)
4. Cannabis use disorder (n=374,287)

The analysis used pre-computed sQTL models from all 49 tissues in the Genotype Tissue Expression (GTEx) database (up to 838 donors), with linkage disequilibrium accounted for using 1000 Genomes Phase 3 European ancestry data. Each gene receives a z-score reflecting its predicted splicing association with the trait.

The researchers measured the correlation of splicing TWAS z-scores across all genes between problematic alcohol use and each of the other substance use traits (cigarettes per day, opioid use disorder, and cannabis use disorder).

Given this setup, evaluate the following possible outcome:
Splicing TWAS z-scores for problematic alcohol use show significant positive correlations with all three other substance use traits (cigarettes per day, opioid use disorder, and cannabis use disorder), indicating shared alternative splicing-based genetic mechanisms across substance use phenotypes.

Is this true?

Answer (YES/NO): YES